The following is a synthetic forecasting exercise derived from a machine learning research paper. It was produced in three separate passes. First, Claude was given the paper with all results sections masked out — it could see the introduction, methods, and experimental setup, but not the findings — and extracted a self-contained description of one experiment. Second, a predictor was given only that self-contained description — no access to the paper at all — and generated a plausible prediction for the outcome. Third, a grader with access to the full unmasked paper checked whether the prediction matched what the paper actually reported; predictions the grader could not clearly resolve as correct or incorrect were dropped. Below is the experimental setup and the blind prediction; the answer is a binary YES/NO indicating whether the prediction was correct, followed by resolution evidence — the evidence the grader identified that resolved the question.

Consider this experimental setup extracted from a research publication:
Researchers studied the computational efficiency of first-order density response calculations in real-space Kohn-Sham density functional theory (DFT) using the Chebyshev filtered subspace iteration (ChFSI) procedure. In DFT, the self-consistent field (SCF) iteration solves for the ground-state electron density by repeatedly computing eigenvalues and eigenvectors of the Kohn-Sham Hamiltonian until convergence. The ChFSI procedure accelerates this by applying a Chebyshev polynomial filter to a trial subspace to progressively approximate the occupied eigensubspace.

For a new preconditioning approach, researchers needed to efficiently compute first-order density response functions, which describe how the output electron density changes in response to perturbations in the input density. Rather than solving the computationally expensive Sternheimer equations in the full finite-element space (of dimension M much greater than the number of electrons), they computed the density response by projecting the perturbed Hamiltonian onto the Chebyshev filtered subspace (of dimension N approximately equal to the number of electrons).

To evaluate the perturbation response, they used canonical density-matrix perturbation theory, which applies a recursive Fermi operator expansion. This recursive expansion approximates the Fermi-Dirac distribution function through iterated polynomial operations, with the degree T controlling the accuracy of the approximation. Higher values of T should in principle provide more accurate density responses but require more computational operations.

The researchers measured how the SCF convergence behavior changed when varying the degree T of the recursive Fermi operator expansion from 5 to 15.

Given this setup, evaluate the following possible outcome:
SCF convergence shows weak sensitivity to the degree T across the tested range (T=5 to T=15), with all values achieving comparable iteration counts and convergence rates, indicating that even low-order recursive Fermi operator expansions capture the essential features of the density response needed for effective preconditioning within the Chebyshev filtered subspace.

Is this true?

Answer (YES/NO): NO